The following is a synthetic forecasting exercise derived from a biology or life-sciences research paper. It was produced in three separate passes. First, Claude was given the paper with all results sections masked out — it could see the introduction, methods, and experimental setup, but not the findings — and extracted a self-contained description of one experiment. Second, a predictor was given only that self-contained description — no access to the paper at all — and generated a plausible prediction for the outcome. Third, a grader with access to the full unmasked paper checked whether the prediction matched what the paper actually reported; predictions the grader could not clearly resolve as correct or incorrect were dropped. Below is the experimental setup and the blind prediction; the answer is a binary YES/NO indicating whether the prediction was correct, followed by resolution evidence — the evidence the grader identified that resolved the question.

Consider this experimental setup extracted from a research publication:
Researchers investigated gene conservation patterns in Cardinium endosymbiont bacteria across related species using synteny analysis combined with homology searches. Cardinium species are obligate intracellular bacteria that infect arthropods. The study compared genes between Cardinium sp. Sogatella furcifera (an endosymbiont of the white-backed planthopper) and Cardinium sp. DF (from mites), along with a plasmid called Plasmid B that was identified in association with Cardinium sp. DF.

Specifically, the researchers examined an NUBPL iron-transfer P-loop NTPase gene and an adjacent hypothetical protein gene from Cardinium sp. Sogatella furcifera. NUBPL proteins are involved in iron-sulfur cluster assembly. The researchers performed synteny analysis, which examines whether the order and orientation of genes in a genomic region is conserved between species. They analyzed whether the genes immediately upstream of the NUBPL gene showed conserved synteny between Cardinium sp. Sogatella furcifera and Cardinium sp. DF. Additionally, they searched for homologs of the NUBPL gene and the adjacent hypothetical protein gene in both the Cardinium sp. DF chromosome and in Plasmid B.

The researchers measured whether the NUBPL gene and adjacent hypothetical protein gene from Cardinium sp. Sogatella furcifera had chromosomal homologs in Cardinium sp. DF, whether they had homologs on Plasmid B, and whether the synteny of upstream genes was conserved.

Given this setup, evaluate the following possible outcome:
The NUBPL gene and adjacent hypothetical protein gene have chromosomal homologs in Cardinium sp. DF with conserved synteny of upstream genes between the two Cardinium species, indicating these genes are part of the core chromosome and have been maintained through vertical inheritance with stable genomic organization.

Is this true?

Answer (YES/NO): NO